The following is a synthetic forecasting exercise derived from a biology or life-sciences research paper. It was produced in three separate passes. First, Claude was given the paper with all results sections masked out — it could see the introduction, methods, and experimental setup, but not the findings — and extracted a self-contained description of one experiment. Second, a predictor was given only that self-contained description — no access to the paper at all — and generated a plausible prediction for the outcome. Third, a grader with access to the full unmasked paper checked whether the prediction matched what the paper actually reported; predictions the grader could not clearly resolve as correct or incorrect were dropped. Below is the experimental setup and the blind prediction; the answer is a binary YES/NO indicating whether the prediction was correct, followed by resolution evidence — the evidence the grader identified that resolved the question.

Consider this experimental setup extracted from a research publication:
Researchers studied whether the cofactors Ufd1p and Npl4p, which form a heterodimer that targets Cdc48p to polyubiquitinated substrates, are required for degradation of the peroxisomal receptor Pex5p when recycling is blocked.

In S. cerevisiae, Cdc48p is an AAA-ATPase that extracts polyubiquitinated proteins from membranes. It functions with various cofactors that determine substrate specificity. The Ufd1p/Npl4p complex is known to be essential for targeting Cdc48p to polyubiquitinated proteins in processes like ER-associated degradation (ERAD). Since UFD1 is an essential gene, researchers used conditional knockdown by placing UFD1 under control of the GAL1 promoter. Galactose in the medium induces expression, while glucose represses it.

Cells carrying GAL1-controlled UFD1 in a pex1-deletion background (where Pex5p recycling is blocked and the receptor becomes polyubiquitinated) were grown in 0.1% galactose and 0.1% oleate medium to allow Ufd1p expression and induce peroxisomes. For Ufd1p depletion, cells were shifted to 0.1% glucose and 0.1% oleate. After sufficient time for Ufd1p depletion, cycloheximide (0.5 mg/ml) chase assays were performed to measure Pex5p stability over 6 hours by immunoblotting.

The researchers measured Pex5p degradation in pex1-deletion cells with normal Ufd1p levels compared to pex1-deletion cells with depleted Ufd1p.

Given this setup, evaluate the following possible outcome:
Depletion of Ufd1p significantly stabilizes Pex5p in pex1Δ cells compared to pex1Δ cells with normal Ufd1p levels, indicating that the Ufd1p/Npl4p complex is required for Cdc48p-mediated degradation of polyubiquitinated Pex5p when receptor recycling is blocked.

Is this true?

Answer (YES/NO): YES